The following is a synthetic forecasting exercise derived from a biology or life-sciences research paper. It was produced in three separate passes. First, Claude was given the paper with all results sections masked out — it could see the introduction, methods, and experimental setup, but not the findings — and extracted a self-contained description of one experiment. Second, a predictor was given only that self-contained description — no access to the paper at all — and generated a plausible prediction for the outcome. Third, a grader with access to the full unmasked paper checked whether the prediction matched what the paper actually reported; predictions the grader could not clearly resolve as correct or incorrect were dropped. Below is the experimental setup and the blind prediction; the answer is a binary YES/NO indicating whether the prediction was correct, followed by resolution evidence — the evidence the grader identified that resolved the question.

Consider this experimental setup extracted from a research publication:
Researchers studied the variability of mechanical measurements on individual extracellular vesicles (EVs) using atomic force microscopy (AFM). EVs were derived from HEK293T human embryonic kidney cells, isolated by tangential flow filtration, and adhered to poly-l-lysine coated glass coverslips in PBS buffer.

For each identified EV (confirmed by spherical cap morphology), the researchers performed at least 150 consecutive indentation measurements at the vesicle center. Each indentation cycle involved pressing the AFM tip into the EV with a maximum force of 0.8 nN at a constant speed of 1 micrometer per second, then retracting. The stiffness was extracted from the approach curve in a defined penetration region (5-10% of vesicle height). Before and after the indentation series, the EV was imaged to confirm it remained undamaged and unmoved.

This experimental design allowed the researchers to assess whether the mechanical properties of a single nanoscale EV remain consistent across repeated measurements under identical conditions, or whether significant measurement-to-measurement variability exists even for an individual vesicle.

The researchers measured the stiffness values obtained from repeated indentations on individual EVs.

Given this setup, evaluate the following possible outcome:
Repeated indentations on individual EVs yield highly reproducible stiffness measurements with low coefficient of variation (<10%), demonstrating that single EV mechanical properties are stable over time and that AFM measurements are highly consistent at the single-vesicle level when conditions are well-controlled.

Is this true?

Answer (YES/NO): NO